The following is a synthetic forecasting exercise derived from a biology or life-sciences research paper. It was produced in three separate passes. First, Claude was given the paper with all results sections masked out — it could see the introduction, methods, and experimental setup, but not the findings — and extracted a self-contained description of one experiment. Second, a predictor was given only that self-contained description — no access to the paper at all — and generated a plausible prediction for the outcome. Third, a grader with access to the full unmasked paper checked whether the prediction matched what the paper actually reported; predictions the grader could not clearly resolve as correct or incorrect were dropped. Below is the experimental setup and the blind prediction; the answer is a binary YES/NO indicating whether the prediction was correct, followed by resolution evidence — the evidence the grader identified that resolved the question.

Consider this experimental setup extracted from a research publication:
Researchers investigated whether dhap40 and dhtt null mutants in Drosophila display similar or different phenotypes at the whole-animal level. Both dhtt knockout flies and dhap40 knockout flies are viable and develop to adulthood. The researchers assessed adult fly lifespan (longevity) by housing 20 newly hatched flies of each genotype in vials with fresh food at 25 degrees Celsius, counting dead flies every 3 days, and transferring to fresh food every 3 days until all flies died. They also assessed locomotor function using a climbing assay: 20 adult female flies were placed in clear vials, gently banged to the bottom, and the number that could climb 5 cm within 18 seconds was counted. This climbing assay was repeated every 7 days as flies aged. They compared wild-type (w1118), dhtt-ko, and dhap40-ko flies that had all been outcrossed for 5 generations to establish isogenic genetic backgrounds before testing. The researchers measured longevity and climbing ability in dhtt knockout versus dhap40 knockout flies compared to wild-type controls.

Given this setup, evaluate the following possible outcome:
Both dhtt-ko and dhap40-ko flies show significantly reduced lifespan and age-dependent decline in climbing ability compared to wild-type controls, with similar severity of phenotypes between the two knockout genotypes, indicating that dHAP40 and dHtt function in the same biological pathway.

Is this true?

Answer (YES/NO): NO